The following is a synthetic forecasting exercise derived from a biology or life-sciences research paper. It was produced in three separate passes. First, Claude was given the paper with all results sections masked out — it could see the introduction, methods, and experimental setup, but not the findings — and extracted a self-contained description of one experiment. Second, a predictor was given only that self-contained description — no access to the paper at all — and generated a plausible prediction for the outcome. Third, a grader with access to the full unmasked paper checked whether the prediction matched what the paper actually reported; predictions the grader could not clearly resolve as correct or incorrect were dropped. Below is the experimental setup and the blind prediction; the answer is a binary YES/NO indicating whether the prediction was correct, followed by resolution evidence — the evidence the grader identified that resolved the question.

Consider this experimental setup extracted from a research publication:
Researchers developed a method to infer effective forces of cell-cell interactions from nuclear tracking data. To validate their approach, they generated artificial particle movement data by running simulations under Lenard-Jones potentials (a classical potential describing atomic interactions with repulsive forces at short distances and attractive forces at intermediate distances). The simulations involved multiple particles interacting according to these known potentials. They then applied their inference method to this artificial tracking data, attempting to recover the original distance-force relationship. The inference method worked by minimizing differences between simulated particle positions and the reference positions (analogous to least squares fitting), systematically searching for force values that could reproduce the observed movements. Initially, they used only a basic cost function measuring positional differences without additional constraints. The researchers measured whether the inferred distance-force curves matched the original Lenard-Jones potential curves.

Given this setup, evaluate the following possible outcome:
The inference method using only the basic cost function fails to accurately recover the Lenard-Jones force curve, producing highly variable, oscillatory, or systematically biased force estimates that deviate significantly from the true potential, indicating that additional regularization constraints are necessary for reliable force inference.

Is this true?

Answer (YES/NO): YES